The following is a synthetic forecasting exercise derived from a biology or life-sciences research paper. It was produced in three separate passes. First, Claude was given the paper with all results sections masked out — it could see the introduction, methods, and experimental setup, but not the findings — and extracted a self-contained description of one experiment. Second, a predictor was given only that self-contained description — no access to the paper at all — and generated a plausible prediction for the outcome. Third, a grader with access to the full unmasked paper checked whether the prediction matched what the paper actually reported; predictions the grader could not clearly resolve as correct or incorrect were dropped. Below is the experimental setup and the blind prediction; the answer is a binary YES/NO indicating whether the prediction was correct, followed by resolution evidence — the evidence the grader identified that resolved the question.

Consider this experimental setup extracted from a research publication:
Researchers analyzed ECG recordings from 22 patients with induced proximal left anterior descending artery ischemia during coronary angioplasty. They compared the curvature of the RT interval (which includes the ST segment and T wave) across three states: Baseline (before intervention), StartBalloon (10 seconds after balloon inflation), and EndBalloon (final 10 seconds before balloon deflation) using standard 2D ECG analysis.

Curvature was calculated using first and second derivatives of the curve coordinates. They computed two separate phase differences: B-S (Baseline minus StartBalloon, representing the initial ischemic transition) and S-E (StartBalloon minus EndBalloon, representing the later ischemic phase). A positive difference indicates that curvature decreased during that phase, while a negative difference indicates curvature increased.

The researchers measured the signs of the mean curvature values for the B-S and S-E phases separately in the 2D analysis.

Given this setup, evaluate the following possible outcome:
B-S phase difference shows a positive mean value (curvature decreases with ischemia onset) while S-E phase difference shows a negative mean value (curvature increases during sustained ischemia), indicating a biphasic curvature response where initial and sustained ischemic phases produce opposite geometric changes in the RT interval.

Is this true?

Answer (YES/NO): NO